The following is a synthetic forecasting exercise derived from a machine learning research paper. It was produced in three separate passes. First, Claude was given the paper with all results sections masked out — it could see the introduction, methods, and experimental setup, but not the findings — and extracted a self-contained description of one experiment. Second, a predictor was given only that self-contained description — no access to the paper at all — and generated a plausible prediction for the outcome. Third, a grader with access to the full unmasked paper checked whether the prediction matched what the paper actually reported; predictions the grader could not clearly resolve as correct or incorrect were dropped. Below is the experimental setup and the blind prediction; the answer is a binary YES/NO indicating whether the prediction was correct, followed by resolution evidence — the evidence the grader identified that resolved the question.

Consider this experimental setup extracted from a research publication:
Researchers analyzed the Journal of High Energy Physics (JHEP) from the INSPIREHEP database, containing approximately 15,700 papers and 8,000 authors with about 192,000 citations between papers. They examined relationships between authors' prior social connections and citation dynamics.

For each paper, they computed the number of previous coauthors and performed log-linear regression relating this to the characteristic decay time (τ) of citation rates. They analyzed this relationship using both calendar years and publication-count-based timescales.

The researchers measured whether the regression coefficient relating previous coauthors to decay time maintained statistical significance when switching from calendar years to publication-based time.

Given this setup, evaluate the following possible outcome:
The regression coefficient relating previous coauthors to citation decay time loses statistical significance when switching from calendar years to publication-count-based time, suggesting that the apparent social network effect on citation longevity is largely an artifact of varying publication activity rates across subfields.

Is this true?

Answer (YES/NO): YES